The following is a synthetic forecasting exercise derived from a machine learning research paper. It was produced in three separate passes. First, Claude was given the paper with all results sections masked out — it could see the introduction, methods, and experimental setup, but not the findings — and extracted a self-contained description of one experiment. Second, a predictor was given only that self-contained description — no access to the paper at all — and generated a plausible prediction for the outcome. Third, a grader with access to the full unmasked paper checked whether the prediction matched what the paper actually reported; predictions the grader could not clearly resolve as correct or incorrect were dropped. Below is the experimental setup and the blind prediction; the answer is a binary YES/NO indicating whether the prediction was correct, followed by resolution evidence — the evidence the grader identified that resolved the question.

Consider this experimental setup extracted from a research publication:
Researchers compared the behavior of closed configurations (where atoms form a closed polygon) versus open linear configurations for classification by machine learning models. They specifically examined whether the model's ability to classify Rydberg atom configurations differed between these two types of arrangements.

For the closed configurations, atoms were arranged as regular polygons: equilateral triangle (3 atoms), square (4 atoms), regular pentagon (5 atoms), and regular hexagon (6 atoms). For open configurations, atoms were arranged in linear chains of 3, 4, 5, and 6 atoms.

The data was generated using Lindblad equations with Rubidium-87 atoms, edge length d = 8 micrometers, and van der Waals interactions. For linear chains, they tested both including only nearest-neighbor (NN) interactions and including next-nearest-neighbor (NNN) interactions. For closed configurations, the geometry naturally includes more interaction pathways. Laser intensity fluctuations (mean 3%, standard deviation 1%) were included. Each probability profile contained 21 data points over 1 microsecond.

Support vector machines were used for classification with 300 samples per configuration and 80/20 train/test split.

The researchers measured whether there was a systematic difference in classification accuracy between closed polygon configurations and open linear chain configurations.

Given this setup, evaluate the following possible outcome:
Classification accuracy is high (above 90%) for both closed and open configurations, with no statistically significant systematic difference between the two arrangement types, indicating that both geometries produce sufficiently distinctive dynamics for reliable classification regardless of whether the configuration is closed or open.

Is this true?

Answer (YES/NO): NO